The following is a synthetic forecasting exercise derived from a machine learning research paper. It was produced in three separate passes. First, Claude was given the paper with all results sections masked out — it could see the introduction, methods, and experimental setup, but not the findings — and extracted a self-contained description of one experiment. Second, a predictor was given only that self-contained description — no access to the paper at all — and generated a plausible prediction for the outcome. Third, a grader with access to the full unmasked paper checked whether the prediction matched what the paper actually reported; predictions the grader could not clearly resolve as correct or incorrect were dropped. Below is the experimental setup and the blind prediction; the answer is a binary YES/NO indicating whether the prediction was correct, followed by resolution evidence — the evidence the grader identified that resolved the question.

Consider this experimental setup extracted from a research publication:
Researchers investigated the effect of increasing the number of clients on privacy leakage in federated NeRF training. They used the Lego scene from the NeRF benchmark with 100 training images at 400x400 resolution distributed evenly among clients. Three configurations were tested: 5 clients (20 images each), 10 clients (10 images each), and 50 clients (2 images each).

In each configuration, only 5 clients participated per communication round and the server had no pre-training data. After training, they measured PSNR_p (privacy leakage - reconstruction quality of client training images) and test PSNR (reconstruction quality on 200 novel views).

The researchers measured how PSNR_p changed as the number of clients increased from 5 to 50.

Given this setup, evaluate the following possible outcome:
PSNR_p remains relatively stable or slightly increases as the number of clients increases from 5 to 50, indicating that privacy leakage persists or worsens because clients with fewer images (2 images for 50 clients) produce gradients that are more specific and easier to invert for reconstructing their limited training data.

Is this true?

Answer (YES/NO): NO